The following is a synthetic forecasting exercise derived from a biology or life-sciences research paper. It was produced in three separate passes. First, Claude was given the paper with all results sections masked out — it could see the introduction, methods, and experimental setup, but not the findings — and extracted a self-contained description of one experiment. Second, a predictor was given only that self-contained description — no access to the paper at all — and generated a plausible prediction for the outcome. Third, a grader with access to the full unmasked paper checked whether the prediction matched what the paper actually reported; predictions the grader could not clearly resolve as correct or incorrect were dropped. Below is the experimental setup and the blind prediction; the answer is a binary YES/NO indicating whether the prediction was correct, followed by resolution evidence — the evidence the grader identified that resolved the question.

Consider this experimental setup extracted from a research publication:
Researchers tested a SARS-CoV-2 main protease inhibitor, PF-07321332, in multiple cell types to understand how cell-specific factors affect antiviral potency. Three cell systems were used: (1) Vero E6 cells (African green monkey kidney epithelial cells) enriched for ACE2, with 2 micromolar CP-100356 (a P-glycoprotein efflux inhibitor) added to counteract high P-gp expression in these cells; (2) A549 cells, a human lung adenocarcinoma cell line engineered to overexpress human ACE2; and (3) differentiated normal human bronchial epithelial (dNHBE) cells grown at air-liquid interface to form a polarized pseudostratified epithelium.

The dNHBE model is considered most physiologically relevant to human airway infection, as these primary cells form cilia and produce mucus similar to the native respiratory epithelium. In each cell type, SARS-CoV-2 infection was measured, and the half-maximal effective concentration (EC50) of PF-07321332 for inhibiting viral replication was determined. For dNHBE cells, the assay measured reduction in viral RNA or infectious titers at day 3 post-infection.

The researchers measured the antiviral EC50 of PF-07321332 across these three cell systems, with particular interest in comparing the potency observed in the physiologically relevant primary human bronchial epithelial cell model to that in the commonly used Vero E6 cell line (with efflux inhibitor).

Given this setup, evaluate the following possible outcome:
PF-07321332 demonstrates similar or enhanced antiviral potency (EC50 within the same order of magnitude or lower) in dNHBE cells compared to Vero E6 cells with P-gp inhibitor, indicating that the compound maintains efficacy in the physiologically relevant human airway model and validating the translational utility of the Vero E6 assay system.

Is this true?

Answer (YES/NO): YES